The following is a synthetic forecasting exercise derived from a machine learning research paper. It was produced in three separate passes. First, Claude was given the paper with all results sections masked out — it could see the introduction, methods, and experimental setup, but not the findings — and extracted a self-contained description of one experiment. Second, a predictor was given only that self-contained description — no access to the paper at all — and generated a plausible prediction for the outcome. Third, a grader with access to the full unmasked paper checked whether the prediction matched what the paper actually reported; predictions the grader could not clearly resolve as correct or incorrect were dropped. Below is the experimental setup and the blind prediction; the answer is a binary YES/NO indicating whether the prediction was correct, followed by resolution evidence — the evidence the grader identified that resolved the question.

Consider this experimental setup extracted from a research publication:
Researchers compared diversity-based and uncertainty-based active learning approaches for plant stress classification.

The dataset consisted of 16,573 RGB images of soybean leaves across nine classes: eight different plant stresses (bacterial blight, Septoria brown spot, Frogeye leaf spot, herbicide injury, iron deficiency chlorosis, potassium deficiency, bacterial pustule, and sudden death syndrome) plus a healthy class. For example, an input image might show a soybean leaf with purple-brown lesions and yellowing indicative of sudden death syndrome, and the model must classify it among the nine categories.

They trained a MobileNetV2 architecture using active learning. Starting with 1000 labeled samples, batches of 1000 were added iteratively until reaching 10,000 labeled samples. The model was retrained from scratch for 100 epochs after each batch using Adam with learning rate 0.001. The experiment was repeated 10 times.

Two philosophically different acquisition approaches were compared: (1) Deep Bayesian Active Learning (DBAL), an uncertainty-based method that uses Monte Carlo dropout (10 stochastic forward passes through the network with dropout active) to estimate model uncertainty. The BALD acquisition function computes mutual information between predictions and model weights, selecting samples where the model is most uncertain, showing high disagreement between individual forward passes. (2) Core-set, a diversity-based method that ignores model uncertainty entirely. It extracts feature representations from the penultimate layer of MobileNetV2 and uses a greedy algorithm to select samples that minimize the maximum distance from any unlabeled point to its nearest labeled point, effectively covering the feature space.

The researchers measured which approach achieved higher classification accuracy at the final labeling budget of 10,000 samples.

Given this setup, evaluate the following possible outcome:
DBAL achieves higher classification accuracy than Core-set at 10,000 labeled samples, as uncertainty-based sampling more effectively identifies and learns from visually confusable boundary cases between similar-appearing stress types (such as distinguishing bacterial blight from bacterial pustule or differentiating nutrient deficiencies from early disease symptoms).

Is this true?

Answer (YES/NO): YES